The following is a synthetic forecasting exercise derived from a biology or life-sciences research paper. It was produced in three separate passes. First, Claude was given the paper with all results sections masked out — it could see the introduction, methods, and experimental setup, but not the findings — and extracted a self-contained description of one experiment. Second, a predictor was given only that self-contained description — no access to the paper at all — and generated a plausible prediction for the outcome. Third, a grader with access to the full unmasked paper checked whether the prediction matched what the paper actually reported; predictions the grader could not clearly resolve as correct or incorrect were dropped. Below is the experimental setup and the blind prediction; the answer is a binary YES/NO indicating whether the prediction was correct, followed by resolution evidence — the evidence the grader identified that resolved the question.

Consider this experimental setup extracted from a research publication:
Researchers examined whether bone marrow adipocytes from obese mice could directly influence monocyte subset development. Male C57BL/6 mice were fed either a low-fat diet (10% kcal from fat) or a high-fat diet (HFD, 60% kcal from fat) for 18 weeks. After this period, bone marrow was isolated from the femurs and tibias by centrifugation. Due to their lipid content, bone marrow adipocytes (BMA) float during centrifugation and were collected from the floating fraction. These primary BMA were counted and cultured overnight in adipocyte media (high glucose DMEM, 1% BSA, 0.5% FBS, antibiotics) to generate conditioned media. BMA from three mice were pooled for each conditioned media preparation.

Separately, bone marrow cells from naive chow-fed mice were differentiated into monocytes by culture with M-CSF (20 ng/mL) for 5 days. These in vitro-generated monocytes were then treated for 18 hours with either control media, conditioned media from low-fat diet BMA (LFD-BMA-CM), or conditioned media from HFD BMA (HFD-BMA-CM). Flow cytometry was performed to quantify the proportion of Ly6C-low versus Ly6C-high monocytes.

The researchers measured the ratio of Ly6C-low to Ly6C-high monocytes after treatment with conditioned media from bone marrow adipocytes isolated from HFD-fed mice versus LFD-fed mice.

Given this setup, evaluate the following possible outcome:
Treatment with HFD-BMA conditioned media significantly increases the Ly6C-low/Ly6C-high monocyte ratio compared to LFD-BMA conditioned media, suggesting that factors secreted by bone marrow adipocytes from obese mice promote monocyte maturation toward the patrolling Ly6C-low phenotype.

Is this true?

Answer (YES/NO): NO